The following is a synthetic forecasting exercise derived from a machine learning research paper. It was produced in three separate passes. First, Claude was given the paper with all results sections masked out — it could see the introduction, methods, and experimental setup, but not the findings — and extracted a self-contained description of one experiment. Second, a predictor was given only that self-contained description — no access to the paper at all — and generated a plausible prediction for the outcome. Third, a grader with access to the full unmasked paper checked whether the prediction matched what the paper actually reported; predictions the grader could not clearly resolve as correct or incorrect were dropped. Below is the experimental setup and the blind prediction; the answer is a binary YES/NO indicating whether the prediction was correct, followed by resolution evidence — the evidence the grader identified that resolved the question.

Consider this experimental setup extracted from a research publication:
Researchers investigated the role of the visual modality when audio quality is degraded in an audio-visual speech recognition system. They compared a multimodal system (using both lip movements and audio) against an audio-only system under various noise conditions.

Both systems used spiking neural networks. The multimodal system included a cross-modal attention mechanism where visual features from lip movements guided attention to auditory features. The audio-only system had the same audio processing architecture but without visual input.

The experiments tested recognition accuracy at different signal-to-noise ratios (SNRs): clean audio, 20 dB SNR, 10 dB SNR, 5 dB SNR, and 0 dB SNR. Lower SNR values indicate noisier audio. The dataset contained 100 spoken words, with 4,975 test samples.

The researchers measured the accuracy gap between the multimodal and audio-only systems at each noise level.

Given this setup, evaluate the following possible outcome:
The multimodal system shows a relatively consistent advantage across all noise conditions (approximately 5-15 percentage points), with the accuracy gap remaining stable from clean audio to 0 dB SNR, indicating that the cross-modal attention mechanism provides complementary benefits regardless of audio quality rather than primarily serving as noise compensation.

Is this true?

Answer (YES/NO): NO